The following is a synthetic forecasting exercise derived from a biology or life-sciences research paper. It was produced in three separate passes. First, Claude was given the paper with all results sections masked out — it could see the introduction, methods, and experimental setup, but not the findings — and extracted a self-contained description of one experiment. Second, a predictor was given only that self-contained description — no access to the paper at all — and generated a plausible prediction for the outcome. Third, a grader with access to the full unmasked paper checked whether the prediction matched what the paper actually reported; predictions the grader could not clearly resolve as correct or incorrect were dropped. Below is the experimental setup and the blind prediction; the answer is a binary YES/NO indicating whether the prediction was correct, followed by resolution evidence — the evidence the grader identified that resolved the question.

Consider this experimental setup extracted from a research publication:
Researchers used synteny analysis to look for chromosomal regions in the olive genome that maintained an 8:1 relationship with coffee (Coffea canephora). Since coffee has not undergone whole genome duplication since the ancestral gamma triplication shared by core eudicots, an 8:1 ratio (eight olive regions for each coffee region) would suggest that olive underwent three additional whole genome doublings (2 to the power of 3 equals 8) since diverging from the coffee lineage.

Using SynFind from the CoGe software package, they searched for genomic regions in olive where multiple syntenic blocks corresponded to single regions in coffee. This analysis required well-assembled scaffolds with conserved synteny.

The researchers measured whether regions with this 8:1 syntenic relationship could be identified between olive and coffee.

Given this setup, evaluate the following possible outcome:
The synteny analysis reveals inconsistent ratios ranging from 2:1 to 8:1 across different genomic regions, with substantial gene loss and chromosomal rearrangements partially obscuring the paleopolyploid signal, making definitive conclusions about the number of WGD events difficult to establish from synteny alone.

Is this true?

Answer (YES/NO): NO